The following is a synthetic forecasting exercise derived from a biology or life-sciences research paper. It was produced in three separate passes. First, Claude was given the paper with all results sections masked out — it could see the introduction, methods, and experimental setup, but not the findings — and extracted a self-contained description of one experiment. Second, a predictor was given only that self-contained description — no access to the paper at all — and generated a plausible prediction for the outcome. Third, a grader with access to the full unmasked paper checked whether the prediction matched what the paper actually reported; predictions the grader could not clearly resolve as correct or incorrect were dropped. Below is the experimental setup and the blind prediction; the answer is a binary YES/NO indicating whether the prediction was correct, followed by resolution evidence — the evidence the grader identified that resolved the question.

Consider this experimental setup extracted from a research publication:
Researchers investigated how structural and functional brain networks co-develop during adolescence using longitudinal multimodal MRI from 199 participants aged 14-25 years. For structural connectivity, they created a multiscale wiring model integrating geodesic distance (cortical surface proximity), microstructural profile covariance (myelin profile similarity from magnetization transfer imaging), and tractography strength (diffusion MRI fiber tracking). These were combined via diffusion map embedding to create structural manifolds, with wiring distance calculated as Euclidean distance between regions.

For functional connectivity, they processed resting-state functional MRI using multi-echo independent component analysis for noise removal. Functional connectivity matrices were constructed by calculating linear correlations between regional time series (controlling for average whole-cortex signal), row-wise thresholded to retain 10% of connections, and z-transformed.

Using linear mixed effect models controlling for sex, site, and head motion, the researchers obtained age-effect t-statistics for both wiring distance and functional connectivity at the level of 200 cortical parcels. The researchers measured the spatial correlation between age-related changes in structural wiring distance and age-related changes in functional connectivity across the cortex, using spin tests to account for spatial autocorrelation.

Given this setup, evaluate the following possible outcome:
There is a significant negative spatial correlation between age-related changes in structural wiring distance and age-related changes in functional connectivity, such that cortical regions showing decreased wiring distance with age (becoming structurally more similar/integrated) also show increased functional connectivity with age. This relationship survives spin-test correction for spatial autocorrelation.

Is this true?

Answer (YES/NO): NO